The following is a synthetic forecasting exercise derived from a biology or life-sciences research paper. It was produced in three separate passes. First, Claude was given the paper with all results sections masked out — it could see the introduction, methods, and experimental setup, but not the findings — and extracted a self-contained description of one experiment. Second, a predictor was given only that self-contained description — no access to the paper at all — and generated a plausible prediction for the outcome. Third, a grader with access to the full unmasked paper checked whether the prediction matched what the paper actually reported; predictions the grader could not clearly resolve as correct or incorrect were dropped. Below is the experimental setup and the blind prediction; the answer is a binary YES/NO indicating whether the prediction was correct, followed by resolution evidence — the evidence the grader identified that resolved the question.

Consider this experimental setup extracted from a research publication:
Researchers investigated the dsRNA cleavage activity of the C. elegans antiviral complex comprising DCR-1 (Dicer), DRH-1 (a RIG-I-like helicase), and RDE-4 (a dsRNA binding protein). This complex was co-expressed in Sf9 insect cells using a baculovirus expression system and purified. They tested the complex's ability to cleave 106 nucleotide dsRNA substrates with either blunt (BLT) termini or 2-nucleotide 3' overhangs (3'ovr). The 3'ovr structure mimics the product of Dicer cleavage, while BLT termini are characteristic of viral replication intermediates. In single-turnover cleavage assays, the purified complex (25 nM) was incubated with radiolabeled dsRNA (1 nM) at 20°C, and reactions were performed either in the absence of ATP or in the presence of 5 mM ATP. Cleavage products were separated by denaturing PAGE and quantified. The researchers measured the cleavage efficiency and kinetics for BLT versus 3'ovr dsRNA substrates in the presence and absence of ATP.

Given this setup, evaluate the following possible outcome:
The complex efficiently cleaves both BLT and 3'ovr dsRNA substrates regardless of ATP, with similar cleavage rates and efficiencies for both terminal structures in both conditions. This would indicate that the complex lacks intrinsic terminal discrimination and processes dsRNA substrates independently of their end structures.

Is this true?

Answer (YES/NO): NO